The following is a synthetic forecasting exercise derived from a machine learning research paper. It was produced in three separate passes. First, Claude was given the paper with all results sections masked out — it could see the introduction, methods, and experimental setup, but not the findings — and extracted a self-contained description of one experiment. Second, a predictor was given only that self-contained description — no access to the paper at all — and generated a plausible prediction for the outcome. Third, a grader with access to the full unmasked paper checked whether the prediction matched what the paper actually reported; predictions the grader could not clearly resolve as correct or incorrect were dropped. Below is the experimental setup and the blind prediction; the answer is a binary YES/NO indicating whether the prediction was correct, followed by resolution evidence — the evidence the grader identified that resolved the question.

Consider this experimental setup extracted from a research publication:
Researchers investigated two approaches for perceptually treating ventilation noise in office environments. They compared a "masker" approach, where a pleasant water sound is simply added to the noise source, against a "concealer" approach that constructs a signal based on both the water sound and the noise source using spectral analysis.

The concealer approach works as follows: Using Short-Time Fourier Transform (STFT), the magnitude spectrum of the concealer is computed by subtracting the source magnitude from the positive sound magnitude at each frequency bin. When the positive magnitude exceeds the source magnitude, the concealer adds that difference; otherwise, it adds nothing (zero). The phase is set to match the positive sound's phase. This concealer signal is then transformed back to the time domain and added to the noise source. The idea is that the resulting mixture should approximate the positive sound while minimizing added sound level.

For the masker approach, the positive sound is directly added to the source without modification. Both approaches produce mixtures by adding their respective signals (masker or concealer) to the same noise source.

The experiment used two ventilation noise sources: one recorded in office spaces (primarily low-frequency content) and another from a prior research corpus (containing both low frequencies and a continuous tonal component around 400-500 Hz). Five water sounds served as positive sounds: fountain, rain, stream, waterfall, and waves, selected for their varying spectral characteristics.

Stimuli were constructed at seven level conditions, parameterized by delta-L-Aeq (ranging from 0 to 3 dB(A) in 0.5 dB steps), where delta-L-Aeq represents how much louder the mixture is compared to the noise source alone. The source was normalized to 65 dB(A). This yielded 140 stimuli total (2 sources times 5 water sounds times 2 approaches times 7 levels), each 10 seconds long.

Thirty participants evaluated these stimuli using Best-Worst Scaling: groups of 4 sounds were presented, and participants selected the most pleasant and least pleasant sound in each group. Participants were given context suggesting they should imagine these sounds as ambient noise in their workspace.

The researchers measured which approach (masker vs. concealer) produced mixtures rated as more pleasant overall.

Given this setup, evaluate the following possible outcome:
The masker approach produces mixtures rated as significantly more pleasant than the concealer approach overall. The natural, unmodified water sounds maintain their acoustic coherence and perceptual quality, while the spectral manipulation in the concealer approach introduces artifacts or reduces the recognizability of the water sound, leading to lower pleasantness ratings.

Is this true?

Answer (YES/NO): NO